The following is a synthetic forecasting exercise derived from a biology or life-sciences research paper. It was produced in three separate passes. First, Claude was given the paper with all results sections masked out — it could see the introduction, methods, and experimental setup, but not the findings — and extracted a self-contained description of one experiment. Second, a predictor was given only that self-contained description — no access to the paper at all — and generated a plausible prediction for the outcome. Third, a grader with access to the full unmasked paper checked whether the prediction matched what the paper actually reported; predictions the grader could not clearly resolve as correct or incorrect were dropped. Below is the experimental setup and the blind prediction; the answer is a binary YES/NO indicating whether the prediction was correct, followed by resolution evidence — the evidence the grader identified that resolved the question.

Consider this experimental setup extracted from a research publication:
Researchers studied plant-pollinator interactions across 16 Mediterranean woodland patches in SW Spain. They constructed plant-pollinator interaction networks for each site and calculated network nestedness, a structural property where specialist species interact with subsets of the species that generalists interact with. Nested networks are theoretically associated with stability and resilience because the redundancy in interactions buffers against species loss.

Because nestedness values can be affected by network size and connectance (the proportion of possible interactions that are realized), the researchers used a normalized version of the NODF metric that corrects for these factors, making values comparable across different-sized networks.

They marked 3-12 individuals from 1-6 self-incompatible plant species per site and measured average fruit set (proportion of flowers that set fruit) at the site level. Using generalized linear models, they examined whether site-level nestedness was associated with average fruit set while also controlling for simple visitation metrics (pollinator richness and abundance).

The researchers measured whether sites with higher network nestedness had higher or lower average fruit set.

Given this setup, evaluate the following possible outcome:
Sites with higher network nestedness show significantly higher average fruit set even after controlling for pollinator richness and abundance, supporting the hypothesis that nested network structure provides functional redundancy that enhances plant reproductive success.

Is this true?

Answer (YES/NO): NO